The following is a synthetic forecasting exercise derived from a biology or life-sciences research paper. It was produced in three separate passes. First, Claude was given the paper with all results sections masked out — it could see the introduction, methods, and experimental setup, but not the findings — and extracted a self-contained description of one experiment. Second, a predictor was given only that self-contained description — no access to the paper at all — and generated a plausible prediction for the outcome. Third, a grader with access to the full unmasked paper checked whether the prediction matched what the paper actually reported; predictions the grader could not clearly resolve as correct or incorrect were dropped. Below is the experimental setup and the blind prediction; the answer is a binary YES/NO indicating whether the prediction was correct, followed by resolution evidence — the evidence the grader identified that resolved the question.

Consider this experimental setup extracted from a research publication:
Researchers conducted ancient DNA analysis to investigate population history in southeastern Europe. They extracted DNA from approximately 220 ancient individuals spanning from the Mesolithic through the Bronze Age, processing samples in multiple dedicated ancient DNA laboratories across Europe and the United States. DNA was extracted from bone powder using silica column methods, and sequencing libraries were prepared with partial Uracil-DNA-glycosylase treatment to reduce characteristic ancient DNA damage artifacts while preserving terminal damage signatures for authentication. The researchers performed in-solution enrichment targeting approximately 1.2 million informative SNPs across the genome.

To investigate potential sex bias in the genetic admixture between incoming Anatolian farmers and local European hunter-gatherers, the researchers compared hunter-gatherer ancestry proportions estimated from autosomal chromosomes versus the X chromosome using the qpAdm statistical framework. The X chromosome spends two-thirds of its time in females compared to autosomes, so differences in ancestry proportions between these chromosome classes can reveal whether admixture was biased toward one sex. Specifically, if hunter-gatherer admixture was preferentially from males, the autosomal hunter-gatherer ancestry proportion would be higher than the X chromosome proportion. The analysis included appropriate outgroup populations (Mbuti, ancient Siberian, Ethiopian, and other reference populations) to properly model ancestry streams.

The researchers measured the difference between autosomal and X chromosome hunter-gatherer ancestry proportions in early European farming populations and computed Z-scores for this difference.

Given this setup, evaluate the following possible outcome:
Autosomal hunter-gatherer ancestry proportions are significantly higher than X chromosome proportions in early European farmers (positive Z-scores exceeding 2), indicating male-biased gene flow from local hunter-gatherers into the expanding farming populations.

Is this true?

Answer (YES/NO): NO